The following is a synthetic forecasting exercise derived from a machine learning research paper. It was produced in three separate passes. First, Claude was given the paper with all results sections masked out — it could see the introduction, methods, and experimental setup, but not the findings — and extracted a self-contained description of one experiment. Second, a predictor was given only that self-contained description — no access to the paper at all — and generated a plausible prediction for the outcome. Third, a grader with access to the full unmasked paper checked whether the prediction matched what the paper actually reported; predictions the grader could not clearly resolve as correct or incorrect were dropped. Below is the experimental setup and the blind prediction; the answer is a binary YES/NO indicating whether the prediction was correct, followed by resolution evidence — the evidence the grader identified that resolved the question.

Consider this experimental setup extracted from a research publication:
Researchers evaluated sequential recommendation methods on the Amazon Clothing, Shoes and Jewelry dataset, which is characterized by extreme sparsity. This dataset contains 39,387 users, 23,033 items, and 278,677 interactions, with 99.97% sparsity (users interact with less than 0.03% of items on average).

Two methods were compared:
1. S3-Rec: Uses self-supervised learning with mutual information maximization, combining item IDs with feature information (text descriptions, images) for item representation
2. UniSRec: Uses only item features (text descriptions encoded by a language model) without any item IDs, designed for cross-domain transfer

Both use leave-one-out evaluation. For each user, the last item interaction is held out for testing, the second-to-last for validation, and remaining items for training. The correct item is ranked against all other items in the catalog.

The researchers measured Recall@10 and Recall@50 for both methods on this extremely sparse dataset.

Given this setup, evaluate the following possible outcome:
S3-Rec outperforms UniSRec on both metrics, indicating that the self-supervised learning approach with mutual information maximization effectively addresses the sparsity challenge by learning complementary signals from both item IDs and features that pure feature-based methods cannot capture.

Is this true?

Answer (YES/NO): NO